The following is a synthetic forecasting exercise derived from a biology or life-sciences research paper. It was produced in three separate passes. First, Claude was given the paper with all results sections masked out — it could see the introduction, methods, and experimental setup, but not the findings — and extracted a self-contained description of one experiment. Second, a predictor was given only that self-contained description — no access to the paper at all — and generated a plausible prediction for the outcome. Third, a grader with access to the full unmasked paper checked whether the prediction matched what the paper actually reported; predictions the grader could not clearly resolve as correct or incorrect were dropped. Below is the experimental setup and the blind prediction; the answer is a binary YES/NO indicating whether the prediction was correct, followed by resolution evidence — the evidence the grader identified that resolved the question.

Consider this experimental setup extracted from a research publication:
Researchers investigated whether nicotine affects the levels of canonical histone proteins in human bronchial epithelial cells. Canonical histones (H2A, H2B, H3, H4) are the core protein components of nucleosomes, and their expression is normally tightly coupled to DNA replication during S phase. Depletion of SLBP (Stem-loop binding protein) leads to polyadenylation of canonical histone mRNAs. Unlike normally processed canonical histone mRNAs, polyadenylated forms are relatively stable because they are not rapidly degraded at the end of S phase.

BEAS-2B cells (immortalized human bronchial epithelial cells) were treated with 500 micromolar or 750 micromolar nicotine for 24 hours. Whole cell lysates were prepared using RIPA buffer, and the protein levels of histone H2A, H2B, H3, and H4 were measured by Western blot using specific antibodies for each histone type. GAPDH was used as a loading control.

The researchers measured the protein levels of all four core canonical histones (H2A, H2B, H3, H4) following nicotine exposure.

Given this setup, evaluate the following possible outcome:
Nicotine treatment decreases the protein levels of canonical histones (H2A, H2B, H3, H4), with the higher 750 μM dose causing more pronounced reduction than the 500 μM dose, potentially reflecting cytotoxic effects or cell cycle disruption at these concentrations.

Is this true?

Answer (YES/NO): NO